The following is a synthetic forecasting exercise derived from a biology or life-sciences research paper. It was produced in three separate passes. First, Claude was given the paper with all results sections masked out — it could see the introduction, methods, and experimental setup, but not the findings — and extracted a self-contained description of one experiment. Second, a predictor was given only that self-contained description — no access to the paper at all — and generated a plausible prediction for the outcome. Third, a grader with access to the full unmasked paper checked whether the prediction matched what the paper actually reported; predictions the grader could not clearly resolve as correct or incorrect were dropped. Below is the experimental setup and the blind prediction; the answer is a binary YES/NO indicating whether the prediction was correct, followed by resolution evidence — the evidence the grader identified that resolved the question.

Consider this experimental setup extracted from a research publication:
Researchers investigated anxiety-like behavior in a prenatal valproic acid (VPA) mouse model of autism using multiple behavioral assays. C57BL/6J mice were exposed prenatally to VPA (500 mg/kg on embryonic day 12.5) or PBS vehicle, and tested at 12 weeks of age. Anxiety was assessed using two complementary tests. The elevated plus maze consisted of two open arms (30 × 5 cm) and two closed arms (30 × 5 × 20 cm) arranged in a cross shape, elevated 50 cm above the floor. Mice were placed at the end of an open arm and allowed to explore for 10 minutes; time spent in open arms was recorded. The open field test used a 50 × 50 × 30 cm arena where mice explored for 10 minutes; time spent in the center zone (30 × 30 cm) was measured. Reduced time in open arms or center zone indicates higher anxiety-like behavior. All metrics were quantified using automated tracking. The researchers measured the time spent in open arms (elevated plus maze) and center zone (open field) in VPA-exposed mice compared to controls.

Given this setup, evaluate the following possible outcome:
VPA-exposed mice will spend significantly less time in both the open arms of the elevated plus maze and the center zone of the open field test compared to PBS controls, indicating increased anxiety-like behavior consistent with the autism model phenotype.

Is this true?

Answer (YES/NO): NO